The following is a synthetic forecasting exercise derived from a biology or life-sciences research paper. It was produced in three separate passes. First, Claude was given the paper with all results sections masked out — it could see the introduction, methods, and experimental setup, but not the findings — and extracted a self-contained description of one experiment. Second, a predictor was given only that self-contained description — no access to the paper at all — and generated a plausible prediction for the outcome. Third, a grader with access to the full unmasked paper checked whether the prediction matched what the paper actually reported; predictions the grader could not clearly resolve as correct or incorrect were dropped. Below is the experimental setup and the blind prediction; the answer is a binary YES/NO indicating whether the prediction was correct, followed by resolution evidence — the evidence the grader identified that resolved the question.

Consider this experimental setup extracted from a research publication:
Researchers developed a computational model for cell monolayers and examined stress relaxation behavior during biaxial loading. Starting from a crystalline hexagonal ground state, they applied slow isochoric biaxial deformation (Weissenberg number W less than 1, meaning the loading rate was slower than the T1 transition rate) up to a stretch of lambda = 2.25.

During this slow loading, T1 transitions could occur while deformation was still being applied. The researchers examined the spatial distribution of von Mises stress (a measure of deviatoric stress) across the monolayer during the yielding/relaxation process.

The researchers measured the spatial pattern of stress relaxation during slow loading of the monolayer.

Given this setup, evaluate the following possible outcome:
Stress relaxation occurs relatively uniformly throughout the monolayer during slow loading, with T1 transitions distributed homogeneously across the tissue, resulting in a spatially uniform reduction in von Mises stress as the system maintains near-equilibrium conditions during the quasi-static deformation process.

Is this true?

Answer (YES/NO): NO